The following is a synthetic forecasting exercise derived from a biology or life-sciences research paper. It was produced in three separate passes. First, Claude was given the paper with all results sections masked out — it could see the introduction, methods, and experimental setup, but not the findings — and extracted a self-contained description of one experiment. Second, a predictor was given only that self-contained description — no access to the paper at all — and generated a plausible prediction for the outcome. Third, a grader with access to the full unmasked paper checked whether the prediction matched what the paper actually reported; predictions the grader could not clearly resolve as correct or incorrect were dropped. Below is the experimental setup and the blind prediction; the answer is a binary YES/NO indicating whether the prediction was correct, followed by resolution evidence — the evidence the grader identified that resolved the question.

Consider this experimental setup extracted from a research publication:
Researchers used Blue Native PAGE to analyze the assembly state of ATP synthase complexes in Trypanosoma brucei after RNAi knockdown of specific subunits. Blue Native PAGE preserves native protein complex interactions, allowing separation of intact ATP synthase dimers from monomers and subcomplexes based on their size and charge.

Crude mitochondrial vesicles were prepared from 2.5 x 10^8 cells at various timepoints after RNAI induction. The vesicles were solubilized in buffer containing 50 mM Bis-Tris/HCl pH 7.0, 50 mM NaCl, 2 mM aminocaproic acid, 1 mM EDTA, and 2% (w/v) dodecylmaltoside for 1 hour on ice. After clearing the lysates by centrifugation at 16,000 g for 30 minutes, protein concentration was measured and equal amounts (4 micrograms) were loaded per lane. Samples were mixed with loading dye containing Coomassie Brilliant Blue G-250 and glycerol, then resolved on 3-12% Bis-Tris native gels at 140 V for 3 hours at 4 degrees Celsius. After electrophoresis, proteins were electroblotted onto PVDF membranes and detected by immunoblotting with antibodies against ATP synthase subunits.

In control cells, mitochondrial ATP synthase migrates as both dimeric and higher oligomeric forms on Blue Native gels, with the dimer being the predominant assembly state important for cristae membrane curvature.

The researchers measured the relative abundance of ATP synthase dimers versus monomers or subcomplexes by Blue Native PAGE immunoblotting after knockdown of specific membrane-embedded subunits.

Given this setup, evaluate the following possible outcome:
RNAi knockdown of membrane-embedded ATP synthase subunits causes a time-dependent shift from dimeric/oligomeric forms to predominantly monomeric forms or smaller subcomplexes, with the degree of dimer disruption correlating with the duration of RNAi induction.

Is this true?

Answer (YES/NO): NO